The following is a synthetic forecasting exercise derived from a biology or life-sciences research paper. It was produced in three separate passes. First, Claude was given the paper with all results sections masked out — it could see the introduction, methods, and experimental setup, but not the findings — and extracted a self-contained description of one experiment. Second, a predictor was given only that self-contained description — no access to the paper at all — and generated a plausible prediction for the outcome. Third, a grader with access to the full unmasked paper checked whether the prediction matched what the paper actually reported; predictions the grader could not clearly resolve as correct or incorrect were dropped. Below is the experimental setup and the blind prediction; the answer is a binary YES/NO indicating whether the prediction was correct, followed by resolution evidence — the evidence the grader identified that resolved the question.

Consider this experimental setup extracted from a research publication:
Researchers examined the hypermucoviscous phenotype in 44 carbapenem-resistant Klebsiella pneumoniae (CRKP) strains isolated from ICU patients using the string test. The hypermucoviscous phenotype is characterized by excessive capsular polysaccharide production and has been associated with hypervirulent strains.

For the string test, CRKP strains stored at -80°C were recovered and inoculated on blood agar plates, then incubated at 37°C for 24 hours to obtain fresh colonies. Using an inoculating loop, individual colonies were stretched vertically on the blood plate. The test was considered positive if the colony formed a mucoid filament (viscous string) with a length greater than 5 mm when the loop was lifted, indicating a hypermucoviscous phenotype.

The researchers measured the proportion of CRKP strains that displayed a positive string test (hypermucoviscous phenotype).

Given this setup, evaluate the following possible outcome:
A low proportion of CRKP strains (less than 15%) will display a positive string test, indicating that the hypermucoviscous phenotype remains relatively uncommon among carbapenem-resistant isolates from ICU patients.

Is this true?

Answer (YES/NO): NO